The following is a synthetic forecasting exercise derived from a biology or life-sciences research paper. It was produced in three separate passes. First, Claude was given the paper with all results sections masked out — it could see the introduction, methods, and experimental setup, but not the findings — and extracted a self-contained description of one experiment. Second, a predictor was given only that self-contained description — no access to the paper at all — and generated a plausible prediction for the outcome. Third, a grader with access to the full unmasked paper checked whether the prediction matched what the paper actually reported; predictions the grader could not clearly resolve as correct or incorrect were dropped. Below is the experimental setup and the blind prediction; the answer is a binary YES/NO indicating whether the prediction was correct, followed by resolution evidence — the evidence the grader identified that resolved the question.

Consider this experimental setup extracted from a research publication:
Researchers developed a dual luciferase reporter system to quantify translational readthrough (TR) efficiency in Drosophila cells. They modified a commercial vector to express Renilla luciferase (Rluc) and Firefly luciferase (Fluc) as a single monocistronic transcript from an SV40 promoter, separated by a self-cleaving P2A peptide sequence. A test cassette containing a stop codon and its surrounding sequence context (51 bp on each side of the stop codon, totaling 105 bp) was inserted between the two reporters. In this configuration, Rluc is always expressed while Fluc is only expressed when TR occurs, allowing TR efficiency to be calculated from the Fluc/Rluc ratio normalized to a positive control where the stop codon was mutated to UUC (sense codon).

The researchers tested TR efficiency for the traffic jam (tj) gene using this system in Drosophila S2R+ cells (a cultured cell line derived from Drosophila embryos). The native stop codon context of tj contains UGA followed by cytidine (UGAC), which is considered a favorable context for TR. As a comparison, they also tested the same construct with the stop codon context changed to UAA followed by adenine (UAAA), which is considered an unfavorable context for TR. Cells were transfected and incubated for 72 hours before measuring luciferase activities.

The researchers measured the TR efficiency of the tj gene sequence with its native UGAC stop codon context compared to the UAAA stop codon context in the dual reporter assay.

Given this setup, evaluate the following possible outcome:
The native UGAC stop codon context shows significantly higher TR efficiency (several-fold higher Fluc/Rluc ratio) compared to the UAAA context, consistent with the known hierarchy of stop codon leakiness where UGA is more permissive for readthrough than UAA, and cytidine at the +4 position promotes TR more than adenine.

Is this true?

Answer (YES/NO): YES